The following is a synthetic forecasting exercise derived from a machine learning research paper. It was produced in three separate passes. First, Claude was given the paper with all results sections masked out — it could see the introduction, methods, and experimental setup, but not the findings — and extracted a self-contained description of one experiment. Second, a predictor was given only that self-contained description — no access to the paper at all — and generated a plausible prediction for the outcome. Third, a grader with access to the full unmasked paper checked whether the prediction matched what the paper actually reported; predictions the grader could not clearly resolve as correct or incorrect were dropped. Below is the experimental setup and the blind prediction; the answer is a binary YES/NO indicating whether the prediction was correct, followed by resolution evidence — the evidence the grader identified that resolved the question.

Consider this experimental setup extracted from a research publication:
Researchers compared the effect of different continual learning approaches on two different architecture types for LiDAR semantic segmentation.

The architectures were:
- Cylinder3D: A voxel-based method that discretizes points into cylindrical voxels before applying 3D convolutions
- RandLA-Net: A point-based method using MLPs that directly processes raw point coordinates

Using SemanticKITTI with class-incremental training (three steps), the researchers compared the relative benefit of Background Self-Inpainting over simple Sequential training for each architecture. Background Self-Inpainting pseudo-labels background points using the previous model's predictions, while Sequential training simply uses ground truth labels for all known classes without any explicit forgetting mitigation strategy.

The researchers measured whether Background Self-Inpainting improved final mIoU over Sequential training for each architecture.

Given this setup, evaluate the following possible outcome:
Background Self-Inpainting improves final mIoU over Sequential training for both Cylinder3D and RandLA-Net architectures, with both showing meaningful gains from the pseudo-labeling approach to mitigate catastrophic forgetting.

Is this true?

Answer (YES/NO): NO